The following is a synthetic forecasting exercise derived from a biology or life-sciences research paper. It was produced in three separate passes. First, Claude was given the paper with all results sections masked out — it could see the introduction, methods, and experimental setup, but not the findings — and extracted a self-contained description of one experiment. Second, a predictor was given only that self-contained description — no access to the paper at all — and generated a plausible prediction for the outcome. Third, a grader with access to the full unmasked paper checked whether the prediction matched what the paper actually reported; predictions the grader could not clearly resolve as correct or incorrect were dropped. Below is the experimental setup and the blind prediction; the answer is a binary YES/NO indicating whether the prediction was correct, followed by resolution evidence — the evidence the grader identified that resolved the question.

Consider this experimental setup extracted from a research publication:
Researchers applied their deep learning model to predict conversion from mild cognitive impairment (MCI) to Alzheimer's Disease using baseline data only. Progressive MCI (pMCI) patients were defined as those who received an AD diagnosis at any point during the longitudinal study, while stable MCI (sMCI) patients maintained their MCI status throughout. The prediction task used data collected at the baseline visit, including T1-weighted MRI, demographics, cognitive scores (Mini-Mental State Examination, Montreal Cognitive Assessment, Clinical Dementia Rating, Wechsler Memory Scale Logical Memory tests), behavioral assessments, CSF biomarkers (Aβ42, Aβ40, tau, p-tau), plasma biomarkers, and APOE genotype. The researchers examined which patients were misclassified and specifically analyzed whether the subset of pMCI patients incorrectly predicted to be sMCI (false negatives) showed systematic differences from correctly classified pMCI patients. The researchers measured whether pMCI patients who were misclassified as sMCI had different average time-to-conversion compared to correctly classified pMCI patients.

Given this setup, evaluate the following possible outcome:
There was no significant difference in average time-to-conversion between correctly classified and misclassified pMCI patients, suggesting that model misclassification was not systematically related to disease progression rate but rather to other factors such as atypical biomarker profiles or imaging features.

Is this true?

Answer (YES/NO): NO